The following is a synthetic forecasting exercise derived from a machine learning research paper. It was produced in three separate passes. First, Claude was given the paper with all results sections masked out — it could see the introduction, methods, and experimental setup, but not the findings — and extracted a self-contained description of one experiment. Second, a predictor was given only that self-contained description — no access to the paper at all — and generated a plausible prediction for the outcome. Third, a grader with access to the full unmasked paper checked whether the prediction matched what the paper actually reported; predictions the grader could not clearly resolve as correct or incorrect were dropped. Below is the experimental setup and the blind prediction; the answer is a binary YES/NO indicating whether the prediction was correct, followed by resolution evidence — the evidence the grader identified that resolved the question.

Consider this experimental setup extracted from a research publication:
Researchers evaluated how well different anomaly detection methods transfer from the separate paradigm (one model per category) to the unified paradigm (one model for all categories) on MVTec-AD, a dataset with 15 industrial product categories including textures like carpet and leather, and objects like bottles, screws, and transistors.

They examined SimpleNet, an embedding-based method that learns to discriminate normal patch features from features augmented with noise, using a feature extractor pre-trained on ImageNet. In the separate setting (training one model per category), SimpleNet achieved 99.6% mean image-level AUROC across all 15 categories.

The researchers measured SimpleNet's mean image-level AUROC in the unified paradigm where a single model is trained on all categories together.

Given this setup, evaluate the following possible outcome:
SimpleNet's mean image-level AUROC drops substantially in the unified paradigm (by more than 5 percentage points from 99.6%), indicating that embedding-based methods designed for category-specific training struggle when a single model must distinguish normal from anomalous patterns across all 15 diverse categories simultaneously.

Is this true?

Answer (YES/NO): YES